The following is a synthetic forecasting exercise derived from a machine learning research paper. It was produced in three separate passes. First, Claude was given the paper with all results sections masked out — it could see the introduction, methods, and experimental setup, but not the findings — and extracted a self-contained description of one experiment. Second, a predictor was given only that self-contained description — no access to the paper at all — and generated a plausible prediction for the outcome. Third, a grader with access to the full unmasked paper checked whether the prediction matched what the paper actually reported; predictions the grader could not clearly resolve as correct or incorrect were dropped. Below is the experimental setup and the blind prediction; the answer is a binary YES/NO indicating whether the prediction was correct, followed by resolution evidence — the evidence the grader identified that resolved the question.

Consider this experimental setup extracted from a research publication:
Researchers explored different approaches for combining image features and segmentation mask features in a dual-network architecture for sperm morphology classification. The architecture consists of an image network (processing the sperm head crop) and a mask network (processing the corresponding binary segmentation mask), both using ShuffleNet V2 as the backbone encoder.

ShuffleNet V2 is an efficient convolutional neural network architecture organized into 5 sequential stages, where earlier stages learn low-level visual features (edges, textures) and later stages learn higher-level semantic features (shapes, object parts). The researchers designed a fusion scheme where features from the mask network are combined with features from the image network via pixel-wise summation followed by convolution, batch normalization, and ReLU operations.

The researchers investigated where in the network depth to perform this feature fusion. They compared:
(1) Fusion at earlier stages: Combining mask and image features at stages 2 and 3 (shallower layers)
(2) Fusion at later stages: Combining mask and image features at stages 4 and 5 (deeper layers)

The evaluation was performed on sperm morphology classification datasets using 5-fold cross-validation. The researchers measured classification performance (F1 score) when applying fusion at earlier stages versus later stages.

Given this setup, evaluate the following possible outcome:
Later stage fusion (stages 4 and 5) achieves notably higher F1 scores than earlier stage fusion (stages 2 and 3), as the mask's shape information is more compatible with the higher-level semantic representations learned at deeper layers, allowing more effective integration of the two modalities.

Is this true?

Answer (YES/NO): YES